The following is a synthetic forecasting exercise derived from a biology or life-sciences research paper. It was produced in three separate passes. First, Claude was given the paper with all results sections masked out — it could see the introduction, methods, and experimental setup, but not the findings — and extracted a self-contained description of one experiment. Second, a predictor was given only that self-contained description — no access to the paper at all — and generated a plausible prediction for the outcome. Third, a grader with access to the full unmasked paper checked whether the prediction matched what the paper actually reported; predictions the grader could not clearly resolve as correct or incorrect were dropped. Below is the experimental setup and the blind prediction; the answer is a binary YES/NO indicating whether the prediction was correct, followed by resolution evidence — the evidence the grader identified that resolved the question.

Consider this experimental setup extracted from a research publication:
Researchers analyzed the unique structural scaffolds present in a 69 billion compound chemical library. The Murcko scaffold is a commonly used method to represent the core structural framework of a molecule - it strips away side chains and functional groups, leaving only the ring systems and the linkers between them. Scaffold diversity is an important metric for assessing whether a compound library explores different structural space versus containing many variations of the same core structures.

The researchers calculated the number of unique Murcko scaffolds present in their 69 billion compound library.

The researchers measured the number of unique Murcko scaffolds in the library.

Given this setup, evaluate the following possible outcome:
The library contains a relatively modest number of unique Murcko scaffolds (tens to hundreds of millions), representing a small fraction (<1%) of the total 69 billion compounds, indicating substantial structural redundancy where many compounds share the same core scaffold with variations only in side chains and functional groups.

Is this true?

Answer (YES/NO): NO